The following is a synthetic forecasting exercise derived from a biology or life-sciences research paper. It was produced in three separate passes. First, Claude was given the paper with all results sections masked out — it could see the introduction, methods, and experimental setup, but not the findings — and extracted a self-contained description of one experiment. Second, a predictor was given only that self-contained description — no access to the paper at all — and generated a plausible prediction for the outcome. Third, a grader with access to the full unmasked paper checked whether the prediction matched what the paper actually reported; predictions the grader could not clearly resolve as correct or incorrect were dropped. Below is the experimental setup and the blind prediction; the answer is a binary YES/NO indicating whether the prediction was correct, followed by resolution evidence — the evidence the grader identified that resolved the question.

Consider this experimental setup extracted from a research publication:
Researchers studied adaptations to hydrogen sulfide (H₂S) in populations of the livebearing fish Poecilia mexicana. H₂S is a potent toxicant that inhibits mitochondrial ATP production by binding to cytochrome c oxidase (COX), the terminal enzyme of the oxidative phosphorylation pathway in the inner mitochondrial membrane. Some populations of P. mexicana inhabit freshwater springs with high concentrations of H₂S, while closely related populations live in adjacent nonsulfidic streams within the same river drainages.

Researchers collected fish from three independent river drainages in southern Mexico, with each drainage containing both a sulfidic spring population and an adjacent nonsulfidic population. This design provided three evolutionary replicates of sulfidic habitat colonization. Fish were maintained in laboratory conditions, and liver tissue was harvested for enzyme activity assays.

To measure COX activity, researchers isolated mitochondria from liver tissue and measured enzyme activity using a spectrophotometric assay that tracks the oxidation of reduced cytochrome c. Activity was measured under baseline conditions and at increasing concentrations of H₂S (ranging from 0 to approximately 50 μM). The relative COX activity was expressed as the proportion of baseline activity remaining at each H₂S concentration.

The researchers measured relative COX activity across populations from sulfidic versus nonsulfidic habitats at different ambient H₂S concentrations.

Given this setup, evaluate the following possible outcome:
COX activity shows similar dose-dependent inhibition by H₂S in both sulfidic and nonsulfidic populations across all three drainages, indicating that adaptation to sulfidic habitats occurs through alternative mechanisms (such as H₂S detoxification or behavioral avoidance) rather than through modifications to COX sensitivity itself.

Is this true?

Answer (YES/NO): NO